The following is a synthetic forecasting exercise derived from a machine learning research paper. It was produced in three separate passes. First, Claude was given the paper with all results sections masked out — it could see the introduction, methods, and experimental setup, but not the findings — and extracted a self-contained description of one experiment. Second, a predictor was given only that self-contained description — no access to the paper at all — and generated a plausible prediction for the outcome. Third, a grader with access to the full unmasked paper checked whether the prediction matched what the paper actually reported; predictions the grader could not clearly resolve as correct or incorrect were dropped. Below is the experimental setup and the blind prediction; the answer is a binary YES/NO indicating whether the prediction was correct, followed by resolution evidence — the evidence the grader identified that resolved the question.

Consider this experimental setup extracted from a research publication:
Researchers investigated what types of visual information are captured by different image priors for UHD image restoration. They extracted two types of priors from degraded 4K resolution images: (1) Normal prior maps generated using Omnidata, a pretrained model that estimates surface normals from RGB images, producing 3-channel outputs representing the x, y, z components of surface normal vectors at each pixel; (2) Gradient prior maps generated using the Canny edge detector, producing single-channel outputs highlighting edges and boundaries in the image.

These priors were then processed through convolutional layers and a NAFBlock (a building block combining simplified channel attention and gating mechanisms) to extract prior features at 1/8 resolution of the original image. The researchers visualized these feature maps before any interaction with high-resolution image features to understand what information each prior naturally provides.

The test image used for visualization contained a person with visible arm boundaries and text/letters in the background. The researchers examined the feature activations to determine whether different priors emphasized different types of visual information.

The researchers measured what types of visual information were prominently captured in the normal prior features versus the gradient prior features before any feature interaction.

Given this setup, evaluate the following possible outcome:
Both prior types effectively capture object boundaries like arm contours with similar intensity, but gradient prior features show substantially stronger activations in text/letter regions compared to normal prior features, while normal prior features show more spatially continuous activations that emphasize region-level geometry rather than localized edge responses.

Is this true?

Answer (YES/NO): NO